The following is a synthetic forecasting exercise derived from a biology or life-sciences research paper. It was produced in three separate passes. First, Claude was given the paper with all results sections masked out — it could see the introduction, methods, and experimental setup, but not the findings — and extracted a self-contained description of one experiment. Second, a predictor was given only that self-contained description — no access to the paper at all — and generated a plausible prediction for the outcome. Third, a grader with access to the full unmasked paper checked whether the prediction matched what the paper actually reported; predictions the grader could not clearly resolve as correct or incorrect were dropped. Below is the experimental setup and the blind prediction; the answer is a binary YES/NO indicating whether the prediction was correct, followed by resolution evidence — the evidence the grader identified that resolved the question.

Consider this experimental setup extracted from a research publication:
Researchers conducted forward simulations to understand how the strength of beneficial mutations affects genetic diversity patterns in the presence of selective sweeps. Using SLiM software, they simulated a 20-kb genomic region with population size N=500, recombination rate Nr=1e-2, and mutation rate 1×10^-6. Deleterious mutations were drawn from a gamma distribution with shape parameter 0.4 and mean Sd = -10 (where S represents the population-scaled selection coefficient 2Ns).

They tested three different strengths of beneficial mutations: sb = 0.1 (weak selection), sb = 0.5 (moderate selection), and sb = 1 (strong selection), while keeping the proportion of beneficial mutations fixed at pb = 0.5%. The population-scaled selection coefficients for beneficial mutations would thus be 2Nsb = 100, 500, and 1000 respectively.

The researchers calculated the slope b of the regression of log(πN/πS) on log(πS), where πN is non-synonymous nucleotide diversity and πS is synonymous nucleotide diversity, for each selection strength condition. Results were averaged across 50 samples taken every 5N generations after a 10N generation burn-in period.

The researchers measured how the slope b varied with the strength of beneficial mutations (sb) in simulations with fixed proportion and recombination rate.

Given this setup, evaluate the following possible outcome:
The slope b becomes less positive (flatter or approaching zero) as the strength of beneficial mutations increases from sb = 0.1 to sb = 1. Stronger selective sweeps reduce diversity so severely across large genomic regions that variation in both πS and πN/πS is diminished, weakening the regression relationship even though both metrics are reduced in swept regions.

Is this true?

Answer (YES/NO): NO